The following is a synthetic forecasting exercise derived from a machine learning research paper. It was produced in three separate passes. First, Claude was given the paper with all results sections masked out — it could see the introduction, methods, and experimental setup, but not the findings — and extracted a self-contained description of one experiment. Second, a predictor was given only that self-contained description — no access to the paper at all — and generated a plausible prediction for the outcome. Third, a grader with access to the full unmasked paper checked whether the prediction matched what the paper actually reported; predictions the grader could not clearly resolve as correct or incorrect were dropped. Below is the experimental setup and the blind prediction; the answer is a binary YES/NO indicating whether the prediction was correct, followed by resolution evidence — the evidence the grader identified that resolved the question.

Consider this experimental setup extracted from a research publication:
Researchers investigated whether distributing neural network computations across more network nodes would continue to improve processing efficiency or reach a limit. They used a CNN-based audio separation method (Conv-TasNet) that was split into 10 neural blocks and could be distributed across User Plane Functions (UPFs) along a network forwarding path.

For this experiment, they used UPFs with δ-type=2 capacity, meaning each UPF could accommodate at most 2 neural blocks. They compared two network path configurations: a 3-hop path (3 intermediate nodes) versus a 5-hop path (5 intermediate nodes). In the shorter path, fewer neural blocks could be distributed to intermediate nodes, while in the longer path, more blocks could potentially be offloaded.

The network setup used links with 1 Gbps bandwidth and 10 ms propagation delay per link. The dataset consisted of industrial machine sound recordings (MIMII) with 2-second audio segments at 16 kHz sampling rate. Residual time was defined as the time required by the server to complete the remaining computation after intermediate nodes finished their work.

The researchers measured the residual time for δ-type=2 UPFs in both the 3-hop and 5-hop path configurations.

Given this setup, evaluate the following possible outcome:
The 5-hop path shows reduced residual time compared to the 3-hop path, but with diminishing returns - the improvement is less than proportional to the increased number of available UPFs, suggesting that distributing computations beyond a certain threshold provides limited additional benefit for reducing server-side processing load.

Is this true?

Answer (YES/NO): NO